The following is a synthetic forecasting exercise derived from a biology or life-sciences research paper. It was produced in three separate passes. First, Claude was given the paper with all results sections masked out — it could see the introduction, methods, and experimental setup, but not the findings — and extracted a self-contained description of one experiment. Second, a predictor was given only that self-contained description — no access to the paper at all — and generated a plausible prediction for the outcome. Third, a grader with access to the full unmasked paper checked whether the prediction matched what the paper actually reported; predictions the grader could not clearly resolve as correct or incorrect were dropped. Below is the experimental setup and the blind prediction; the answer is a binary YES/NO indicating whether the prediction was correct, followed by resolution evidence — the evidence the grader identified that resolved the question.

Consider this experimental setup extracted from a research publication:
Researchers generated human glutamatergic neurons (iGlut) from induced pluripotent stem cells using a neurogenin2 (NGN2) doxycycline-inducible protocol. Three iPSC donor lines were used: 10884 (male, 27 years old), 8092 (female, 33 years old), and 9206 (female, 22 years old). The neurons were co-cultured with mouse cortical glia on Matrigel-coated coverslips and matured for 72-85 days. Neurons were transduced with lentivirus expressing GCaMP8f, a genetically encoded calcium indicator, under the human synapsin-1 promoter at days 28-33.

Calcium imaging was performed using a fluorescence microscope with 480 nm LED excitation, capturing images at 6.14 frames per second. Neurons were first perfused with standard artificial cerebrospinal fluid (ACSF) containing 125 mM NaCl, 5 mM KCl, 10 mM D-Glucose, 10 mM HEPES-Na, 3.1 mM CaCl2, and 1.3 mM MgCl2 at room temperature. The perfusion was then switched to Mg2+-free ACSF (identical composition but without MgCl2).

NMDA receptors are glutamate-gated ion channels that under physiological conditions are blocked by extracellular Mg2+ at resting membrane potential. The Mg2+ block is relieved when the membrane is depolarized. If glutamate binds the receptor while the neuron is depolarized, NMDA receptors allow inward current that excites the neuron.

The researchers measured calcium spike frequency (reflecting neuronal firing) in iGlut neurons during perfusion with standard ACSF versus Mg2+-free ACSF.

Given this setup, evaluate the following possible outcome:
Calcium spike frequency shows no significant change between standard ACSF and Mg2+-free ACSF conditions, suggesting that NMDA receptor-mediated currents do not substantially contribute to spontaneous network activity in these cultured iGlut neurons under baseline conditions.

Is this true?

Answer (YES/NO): NO